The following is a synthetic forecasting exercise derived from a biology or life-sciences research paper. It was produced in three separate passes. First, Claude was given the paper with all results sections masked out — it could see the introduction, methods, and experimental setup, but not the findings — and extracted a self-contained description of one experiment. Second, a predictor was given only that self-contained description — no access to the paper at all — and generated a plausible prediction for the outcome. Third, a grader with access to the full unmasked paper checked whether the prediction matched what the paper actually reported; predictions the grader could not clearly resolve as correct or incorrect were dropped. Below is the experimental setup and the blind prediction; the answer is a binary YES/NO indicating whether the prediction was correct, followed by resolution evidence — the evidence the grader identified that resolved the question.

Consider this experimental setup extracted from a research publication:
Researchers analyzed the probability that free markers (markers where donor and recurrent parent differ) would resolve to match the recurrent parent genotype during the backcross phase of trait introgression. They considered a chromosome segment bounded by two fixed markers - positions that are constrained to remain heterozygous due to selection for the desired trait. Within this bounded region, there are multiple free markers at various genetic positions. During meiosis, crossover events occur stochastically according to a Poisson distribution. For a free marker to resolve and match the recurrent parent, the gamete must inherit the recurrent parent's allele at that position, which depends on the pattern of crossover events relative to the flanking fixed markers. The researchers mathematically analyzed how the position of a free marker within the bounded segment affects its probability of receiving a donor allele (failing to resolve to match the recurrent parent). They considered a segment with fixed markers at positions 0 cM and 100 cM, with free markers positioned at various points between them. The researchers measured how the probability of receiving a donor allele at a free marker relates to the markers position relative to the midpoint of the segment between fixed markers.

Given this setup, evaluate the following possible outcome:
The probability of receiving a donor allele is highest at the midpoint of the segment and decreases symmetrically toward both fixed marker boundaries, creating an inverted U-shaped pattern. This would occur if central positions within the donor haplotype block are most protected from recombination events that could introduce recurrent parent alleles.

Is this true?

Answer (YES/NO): NO